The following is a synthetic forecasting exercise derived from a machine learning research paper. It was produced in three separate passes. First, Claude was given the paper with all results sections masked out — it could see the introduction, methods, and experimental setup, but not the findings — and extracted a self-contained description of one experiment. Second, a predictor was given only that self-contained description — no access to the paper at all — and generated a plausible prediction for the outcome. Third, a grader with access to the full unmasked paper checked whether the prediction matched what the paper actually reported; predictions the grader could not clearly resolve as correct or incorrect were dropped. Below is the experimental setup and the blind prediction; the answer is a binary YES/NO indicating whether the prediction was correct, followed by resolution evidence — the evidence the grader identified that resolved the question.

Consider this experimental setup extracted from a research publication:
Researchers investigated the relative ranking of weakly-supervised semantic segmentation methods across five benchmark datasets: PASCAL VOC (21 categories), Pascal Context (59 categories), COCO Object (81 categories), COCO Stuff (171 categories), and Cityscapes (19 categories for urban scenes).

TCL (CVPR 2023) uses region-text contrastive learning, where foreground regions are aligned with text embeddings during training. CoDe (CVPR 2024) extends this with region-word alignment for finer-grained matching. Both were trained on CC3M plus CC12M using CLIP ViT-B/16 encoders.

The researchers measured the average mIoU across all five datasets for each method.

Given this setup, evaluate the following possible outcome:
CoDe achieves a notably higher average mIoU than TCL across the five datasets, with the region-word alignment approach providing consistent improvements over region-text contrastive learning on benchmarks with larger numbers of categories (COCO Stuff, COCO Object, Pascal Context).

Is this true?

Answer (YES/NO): NO